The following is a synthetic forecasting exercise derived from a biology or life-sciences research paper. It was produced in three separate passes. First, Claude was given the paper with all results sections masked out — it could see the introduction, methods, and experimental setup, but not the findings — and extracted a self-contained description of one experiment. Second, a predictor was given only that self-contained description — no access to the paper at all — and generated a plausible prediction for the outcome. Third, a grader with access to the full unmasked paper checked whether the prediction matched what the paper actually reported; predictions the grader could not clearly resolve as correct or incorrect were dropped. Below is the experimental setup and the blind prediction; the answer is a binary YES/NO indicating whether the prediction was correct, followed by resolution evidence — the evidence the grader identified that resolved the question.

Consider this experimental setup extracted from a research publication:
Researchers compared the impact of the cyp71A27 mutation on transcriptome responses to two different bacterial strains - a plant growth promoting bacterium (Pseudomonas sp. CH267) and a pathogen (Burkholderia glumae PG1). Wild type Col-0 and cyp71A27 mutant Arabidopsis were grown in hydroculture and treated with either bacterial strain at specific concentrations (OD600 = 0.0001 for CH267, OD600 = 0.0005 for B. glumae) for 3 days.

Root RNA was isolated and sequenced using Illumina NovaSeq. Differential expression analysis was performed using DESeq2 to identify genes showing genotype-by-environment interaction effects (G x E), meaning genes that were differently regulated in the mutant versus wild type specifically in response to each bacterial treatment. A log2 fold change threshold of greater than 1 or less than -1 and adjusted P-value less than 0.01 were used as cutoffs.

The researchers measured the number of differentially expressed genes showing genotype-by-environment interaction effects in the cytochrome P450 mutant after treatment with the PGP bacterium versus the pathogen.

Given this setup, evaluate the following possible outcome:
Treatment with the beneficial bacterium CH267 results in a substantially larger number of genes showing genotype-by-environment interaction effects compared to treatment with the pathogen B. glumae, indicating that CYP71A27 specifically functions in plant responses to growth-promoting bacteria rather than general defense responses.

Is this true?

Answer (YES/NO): YES